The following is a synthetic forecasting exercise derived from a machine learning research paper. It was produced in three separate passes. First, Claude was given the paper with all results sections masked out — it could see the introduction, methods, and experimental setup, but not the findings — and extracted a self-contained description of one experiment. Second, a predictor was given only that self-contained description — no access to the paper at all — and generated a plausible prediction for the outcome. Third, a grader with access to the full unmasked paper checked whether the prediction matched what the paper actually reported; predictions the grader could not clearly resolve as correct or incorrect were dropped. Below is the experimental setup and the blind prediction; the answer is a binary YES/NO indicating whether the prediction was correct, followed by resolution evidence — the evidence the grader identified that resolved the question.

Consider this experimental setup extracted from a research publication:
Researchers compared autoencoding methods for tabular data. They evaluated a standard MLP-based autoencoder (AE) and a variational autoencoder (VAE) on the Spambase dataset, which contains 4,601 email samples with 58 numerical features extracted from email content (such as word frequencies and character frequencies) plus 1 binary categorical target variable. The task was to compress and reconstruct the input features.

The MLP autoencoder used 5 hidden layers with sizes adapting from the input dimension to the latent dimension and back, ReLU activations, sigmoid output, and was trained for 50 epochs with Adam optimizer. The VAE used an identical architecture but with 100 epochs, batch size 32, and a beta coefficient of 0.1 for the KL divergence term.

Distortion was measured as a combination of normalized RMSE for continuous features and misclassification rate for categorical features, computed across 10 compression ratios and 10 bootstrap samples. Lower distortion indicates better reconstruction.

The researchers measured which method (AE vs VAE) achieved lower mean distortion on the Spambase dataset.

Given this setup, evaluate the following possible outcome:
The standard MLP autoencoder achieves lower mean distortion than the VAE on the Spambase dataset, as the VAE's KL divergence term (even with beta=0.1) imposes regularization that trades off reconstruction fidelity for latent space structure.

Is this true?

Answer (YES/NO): YES